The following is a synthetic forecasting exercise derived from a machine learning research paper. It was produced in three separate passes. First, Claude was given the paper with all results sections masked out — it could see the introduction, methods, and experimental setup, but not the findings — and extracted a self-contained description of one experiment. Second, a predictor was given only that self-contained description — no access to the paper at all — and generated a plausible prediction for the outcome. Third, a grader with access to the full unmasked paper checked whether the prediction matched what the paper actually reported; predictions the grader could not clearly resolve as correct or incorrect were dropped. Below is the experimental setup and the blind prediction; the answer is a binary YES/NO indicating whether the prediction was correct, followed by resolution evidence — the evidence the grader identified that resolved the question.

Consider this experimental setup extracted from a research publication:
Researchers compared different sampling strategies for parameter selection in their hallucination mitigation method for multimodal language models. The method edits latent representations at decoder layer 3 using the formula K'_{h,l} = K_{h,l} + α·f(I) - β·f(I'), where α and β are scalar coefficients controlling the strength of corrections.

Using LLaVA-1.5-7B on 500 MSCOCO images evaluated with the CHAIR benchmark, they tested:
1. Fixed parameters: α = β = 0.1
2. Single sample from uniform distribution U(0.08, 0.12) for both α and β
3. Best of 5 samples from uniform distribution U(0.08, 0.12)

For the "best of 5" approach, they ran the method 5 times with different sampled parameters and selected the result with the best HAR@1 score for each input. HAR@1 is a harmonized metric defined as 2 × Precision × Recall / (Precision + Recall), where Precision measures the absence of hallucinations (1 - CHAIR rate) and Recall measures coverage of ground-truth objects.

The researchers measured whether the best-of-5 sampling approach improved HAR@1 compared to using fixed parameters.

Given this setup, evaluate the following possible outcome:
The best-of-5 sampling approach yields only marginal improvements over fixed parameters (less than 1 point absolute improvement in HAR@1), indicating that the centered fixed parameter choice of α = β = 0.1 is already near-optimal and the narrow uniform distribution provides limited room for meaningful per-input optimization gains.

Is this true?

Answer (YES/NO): NO